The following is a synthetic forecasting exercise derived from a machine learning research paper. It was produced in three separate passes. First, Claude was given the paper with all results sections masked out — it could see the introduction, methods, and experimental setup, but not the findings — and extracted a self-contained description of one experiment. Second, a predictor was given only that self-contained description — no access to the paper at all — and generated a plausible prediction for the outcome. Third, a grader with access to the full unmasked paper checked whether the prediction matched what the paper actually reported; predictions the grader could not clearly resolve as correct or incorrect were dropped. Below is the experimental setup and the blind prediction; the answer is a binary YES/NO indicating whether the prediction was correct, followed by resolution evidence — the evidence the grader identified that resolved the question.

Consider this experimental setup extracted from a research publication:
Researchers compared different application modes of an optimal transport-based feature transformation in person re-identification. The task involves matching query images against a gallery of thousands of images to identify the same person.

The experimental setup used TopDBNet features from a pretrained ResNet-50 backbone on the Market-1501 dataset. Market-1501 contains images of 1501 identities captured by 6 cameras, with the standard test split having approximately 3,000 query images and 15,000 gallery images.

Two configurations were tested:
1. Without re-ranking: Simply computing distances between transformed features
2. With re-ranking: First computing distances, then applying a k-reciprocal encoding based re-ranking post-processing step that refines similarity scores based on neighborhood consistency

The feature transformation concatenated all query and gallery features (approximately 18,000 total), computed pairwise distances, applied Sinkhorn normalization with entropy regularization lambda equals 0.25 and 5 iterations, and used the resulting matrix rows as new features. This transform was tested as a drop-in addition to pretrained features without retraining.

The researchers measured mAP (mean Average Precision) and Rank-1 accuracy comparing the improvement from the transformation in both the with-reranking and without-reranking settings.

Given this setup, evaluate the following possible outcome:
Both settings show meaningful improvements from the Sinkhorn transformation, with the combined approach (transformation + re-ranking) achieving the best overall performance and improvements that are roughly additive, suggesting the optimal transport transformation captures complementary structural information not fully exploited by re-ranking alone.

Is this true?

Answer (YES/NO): NO